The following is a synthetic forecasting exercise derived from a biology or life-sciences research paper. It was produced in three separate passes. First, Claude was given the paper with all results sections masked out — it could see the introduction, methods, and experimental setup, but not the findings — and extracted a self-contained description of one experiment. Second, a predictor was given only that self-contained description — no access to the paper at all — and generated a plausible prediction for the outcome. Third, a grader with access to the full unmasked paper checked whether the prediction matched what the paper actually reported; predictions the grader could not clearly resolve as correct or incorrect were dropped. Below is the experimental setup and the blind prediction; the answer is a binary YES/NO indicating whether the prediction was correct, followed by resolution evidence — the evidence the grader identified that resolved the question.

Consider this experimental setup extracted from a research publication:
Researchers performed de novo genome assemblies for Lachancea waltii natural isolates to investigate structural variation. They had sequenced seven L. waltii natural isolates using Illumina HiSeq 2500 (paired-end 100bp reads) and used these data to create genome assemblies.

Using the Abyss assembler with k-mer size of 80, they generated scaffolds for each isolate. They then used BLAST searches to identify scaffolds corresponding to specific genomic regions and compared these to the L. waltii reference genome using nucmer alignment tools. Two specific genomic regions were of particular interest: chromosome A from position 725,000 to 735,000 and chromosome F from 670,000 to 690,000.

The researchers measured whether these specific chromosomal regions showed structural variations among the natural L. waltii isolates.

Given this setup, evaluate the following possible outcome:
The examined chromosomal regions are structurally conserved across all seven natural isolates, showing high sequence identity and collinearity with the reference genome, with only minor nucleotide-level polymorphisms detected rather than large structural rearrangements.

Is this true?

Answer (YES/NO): NO